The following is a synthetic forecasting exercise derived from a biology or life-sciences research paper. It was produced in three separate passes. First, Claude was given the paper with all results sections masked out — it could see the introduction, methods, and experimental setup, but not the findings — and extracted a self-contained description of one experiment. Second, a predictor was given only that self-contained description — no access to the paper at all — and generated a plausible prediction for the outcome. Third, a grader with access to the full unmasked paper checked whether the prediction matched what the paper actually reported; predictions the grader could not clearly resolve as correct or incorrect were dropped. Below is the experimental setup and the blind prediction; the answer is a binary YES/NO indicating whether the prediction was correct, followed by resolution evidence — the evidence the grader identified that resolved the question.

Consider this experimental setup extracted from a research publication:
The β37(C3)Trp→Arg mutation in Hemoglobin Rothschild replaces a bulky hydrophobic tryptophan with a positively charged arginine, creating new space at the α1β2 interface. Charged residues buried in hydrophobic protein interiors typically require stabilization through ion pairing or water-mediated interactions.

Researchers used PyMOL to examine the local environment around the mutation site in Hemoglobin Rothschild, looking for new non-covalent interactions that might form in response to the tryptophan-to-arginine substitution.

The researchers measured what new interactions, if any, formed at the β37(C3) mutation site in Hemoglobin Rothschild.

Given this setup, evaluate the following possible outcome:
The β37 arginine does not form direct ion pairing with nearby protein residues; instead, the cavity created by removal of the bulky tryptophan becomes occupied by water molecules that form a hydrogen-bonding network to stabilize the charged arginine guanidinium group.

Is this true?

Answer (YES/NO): NO